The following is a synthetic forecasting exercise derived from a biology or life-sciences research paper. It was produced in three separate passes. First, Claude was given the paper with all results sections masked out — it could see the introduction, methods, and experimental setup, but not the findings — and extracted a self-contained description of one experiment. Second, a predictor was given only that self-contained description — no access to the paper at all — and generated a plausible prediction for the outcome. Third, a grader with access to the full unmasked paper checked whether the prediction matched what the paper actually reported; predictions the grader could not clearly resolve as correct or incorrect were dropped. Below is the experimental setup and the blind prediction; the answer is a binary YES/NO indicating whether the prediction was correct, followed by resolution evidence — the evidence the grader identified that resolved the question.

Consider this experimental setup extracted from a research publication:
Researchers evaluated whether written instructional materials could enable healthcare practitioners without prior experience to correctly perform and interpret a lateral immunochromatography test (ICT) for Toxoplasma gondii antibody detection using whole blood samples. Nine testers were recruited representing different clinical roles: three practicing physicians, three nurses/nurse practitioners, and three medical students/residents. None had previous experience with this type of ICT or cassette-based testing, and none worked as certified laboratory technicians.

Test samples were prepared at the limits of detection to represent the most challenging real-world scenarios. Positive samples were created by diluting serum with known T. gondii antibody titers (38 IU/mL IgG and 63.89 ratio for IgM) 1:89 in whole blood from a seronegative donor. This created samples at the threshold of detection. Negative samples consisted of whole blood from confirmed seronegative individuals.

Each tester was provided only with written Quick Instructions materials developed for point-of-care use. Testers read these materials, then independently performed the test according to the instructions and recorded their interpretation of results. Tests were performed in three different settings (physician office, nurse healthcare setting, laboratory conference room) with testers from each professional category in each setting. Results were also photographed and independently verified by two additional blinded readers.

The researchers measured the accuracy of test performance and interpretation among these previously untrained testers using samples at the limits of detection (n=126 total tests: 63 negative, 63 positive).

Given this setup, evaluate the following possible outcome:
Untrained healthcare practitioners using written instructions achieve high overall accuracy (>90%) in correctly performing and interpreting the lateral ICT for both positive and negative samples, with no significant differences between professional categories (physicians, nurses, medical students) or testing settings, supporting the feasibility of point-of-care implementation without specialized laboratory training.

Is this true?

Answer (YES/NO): YES